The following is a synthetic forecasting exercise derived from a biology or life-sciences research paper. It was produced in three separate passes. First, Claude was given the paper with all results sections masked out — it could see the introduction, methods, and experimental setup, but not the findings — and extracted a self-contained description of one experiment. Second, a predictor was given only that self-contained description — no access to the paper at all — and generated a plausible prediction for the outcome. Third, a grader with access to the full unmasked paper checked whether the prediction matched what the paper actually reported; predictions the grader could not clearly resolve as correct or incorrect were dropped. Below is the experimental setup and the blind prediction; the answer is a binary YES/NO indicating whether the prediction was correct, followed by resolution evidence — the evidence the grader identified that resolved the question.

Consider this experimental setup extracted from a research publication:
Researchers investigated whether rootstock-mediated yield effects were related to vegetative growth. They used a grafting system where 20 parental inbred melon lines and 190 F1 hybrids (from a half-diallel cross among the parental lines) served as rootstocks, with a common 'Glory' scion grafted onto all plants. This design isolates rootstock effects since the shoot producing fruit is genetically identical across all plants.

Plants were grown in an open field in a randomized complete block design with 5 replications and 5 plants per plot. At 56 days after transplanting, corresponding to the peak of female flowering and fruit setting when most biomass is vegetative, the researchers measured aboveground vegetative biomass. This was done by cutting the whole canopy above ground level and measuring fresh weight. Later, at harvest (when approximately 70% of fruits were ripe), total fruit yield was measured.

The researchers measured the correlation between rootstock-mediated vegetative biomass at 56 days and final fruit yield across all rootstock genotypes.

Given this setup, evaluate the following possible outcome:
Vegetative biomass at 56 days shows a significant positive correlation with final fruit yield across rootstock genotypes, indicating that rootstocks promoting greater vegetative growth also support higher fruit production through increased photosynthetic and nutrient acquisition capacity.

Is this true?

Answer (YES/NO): NO